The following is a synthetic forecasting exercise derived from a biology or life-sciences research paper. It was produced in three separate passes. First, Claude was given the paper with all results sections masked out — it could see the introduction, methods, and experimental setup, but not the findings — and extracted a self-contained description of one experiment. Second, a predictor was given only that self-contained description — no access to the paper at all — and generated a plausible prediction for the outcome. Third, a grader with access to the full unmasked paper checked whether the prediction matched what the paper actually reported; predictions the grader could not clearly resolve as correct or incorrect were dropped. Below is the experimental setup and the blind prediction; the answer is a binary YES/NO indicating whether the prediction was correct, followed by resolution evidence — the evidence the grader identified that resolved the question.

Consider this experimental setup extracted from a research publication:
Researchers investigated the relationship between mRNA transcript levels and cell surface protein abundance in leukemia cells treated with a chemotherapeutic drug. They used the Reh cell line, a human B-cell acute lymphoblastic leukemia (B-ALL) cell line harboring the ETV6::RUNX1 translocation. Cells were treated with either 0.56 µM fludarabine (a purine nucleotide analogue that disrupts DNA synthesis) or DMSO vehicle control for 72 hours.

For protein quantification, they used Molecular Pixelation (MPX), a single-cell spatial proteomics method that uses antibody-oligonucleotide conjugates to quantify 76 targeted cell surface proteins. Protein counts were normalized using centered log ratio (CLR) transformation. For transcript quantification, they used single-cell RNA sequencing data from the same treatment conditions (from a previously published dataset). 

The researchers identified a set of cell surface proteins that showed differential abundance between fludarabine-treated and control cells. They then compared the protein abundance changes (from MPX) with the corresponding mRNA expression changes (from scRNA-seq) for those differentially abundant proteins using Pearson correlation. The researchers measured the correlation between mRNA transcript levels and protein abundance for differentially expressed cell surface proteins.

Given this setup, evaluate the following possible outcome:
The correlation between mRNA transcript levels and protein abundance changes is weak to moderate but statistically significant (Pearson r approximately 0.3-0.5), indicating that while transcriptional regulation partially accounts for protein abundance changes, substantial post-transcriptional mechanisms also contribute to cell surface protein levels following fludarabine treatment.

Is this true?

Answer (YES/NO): YES